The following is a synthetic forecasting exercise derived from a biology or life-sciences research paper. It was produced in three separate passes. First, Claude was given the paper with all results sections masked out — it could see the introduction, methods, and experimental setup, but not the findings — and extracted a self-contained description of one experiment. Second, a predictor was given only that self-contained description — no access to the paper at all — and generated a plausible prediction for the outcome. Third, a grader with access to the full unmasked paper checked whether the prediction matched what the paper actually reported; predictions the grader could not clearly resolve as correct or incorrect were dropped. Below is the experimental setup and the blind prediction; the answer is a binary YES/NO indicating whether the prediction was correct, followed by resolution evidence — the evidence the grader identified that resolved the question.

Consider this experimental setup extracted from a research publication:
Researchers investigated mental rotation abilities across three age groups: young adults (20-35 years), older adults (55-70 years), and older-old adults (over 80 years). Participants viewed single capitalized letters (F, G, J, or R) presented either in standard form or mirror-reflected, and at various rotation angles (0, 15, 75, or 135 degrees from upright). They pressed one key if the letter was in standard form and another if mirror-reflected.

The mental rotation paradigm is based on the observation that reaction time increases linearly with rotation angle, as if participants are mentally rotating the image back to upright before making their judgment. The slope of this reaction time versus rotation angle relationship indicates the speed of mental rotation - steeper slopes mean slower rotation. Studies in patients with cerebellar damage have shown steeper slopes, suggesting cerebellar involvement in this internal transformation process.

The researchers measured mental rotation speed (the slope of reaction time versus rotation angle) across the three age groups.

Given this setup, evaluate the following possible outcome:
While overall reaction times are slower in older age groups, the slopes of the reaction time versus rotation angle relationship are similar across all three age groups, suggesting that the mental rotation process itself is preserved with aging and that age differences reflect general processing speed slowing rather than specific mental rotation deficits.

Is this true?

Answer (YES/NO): NO